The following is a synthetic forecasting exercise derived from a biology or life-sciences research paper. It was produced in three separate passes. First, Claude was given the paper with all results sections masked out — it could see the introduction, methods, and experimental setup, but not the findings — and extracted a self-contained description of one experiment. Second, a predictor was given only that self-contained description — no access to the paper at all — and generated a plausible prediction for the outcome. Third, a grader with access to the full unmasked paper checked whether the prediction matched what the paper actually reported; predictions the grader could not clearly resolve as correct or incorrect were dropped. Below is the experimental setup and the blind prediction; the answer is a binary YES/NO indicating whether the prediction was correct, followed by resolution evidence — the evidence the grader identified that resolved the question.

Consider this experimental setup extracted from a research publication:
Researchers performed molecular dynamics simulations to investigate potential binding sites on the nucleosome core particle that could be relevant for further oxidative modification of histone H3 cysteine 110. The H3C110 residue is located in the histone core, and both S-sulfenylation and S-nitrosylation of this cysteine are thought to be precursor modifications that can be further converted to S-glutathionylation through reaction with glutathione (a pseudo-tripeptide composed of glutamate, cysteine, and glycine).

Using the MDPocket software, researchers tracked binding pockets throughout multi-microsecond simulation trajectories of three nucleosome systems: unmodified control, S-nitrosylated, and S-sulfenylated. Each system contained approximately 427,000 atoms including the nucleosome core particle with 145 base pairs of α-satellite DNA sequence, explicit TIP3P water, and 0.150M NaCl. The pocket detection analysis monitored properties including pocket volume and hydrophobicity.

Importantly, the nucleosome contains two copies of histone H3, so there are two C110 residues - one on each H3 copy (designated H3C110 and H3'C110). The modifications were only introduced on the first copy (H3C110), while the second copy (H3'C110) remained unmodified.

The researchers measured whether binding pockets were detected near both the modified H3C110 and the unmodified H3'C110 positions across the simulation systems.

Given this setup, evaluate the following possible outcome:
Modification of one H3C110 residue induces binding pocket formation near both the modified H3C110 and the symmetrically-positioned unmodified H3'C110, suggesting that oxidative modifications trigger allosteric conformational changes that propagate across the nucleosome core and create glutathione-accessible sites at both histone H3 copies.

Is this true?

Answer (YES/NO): NO